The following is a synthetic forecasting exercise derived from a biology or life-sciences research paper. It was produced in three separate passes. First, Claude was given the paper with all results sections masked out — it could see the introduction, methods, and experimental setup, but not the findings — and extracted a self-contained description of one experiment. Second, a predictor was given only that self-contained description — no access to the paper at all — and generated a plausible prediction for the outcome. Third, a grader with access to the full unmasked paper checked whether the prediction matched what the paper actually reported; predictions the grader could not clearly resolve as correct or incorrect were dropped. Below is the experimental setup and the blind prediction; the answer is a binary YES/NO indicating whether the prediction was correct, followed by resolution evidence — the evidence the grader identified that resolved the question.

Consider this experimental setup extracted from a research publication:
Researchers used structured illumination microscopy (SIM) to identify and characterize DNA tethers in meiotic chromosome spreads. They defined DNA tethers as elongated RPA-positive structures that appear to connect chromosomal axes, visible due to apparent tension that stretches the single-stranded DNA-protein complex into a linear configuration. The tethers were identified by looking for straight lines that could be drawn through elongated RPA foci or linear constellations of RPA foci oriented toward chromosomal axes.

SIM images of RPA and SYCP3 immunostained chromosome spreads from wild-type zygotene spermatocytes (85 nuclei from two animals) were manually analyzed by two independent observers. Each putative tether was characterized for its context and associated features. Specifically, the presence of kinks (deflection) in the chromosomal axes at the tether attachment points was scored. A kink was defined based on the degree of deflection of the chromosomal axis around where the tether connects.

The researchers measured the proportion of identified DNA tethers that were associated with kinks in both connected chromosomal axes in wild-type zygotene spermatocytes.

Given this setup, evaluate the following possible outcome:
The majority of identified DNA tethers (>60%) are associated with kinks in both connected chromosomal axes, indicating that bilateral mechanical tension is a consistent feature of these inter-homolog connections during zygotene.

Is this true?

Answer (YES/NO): NO